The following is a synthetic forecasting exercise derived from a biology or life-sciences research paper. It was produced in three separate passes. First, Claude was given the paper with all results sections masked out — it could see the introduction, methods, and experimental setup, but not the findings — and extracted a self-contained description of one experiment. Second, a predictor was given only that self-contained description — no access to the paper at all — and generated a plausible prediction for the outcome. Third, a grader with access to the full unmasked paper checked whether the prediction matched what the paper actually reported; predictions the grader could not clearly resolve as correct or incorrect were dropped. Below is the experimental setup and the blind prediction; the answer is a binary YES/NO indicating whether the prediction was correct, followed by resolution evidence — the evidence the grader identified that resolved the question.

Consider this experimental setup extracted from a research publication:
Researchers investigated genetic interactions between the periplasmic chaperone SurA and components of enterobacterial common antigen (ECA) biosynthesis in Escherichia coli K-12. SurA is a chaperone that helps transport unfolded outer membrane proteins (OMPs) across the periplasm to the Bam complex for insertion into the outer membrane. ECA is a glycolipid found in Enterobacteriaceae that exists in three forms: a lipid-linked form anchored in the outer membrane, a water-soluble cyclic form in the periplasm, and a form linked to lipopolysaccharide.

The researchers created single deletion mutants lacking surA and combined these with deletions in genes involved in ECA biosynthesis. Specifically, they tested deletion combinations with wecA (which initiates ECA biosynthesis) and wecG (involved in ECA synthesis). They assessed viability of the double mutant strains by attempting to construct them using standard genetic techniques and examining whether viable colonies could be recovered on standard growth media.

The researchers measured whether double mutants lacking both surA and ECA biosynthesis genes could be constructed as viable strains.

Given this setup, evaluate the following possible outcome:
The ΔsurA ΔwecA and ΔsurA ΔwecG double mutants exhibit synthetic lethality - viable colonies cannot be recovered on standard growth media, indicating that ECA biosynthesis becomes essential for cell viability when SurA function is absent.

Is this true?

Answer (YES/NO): YES